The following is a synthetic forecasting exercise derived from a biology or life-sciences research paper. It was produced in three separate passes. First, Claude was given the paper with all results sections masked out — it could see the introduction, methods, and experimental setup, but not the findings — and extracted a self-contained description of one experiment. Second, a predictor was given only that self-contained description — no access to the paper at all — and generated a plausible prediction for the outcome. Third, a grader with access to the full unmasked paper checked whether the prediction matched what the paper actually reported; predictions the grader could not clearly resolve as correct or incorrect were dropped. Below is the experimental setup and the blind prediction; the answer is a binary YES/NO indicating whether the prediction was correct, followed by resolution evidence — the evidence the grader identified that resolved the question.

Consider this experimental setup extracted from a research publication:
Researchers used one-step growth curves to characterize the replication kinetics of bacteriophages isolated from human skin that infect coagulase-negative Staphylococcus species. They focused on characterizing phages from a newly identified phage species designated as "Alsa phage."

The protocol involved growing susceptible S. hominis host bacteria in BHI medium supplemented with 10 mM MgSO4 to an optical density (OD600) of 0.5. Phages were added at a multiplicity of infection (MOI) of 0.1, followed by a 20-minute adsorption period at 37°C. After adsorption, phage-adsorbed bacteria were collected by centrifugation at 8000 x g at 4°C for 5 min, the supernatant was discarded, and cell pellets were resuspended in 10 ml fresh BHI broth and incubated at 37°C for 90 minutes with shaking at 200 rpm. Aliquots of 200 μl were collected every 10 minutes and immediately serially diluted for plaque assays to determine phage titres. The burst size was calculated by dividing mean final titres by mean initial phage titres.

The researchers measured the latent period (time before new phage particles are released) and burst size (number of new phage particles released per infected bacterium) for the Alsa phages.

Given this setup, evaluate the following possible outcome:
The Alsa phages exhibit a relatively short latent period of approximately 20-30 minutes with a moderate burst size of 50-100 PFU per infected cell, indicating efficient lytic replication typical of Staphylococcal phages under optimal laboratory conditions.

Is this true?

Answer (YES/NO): NO